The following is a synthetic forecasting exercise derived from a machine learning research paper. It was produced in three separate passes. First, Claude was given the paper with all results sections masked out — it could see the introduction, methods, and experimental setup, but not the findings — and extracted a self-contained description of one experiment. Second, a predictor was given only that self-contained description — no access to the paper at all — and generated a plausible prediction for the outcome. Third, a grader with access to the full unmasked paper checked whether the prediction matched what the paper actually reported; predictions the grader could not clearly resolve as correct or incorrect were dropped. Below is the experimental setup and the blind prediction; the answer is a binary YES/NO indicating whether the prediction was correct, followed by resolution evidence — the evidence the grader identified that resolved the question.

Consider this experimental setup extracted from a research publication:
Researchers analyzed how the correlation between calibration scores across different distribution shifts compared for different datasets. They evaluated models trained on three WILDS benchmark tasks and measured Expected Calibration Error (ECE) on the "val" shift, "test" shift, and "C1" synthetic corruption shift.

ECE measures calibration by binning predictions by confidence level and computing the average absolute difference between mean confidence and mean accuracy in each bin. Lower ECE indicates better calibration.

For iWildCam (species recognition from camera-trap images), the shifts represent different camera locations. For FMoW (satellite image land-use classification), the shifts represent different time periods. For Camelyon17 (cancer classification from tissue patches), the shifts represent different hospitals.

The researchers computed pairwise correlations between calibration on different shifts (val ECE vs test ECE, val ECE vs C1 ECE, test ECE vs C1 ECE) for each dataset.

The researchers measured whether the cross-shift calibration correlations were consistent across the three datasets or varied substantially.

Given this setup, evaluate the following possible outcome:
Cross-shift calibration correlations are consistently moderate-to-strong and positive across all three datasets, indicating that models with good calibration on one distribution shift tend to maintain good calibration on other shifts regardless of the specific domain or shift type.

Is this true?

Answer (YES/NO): NO